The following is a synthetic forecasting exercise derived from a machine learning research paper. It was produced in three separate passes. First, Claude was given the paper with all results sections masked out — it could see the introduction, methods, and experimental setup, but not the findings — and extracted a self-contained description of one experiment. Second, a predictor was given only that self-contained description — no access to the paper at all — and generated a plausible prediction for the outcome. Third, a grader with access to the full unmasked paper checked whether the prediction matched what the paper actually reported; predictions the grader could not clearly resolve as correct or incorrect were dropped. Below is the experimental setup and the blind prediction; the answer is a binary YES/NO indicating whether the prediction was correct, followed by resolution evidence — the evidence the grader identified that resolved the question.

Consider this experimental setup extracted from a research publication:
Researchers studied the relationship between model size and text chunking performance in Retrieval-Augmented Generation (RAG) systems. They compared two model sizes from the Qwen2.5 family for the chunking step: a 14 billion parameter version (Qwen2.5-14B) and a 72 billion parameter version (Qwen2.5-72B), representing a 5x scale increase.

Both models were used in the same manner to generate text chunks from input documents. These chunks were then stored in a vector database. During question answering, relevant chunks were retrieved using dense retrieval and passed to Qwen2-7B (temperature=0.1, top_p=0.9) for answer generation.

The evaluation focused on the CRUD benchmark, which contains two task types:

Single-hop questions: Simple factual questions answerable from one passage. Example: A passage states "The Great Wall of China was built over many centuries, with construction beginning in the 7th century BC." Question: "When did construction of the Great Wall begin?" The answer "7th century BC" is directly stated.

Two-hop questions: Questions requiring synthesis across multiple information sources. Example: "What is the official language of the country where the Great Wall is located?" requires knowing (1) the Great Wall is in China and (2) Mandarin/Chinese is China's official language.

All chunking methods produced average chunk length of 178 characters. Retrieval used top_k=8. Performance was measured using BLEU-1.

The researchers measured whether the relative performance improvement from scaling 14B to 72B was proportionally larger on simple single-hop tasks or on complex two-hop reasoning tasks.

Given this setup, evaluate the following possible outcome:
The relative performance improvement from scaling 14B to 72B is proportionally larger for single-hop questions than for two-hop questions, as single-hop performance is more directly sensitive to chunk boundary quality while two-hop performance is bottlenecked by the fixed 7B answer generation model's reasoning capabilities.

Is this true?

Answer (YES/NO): NO